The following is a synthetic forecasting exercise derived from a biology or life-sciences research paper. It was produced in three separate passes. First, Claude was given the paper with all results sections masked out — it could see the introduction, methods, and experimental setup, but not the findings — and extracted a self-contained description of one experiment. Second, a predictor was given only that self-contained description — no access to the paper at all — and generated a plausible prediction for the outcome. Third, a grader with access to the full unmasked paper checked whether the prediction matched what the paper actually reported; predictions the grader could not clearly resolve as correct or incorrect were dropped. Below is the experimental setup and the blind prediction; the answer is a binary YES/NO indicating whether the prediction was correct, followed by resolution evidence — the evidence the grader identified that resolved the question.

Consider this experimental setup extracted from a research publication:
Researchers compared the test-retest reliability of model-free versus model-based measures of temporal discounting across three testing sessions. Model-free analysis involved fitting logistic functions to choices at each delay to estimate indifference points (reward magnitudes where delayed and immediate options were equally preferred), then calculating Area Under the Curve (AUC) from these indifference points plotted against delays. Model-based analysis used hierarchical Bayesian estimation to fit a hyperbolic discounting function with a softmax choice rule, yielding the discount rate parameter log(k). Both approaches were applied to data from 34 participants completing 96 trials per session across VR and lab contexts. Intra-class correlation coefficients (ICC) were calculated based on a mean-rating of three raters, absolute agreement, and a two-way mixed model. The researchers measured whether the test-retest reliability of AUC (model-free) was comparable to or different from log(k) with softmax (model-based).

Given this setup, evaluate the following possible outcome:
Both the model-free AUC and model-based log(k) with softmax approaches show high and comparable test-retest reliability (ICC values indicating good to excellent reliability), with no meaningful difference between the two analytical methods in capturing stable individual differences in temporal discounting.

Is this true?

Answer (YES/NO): YES